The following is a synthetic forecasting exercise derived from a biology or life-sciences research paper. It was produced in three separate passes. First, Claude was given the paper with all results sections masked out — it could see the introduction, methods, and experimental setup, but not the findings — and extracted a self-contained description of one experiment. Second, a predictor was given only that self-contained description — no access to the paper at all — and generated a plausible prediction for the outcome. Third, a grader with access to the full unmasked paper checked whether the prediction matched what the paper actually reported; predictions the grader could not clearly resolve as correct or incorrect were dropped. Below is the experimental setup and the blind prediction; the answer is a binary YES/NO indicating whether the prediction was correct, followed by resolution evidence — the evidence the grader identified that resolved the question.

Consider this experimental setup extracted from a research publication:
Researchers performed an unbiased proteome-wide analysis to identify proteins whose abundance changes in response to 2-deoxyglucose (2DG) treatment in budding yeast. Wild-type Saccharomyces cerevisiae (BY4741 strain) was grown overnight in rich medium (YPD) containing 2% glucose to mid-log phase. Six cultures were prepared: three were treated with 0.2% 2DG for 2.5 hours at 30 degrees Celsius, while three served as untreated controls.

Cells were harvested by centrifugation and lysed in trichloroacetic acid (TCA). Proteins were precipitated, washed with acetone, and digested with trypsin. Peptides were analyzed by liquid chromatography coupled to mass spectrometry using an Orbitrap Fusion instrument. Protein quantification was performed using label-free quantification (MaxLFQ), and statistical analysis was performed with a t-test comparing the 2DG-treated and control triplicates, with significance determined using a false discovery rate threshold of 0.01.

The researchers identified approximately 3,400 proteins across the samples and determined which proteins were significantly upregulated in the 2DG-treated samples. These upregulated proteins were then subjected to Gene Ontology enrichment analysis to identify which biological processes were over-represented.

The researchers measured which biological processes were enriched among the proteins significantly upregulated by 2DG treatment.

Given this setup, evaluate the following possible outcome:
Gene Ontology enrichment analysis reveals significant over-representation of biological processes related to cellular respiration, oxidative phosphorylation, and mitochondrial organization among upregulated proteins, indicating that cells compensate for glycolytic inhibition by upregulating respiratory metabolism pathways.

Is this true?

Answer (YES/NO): NO